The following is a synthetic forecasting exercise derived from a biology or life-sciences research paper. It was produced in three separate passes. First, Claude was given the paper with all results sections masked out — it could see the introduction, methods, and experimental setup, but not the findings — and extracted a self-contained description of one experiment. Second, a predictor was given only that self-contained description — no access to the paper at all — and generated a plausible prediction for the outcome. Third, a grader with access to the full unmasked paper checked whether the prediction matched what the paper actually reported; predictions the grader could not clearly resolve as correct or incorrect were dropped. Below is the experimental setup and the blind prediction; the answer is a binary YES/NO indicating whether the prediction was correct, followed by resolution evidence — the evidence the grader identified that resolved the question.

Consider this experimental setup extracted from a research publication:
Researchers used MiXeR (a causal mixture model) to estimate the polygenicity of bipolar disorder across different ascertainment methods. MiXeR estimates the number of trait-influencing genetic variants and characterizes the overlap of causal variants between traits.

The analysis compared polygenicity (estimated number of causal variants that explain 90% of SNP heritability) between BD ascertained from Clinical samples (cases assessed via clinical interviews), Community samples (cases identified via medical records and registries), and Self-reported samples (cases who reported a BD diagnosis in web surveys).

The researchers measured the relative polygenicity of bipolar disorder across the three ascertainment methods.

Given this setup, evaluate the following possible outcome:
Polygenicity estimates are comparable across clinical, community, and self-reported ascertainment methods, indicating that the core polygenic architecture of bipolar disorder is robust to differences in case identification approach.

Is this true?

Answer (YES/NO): NO